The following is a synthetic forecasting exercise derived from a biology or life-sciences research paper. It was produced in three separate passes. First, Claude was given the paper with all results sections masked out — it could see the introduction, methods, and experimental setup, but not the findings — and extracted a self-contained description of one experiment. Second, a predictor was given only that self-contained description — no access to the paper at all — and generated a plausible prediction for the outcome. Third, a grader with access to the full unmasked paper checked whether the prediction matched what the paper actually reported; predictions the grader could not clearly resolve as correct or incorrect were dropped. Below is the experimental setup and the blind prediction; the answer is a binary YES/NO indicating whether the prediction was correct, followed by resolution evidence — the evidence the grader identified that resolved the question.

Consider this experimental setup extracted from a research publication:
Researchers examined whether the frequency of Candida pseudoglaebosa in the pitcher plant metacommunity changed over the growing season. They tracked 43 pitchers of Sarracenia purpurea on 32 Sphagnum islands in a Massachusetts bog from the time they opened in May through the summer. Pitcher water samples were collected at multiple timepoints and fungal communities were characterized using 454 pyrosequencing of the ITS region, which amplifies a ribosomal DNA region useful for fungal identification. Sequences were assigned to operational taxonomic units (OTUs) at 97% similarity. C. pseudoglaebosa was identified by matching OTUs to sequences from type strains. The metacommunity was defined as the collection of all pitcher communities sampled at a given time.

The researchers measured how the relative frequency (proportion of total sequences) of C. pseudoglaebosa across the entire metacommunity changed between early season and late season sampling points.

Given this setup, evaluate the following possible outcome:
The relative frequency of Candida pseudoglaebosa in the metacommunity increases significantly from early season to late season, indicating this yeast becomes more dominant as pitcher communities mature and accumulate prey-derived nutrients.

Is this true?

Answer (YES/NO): YES